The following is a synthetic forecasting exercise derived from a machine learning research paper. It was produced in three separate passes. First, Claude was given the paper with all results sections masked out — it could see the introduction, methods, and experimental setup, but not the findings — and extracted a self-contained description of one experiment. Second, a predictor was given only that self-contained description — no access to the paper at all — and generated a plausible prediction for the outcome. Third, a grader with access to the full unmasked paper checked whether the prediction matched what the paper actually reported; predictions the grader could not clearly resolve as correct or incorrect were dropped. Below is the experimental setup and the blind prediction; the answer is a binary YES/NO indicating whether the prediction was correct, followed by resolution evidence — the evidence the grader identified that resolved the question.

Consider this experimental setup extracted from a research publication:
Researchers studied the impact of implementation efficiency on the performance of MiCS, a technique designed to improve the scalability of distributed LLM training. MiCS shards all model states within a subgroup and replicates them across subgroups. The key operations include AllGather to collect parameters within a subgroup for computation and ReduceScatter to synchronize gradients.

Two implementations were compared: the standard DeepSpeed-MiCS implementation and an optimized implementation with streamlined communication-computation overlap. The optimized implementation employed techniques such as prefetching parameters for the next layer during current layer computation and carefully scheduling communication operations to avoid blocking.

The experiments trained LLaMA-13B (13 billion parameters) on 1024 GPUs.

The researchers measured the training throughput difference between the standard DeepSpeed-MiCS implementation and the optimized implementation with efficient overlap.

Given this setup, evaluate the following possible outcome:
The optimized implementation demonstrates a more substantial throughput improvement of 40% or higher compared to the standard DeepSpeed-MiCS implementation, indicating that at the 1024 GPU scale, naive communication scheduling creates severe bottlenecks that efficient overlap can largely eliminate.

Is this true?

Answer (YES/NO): YES